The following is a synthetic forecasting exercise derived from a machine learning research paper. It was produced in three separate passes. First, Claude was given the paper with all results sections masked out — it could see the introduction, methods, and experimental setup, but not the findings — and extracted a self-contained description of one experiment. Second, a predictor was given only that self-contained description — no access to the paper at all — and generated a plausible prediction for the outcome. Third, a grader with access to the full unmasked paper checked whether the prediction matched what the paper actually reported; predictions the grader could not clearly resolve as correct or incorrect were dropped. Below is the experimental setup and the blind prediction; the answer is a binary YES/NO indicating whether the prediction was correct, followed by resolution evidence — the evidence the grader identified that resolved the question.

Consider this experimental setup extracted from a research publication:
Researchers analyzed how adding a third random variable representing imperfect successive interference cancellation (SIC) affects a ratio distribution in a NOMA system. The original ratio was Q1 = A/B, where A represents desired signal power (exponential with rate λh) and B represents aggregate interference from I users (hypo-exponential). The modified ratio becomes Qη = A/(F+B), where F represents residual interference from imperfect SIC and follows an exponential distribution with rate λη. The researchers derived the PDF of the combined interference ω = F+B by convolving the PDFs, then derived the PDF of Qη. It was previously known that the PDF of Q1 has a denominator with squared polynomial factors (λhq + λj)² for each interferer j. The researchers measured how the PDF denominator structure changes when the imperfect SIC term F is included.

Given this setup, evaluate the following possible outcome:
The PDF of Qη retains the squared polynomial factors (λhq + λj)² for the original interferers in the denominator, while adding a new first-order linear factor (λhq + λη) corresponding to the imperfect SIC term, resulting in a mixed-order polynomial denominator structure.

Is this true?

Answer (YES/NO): NO